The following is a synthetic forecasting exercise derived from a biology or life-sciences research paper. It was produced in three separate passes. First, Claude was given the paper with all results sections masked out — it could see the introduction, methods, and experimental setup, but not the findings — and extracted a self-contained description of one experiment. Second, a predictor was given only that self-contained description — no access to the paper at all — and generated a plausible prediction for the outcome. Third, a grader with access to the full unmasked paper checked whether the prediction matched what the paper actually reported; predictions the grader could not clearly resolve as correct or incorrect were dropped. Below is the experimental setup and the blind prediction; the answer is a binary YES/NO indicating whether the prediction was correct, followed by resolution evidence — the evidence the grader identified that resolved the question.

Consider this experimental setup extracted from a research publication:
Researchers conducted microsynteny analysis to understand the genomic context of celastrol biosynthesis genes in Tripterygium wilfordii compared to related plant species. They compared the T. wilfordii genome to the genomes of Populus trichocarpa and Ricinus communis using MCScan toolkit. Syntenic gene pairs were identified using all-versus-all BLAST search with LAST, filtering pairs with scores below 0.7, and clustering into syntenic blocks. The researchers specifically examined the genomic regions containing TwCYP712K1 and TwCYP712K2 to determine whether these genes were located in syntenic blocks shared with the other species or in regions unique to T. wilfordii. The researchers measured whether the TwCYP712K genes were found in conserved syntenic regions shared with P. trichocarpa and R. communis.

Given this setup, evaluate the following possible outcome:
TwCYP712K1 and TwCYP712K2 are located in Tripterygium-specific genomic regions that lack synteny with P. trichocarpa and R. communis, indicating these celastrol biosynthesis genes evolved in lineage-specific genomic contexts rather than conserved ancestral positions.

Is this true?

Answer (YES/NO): NO